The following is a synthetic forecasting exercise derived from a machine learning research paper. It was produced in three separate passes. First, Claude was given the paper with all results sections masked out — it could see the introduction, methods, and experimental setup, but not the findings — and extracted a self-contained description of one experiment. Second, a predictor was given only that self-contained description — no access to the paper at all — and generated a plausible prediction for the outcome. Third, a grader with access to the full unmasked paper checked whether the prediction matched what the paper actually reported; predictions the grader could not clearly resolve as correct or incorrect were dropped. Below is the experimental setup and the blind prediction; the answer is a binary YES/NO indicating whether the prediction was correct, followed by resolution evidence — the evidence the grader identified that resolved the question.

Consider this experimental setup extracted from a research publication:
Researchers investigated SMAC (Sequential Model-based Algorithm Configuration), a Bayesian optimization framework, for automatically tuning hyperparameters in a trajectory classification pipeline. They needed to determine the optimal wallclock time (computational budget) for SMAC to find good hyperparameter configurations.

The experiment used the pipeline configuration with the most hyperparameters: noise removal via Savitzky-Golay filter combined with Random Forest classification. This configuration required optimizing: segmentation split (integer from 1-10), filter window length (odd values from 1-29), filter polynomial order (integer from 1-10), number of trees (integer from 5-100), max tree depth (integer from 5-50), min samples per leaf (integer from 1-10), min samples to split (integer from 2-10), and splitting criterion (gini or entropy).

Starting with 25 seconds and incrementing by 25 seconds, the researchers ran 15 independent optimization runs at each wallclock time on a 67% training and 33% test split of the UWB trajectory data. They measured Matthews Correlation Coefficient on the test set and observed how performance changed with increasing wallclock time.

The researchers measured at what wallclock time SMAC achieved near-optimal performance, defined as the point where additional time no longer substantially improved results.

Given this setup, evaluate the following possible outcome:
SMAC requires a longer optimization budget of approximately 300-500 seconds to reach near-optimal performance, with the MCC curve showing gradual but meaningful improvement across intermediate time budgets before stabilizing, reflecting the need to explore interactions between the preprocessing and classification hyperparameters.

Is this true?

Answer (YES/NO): YES